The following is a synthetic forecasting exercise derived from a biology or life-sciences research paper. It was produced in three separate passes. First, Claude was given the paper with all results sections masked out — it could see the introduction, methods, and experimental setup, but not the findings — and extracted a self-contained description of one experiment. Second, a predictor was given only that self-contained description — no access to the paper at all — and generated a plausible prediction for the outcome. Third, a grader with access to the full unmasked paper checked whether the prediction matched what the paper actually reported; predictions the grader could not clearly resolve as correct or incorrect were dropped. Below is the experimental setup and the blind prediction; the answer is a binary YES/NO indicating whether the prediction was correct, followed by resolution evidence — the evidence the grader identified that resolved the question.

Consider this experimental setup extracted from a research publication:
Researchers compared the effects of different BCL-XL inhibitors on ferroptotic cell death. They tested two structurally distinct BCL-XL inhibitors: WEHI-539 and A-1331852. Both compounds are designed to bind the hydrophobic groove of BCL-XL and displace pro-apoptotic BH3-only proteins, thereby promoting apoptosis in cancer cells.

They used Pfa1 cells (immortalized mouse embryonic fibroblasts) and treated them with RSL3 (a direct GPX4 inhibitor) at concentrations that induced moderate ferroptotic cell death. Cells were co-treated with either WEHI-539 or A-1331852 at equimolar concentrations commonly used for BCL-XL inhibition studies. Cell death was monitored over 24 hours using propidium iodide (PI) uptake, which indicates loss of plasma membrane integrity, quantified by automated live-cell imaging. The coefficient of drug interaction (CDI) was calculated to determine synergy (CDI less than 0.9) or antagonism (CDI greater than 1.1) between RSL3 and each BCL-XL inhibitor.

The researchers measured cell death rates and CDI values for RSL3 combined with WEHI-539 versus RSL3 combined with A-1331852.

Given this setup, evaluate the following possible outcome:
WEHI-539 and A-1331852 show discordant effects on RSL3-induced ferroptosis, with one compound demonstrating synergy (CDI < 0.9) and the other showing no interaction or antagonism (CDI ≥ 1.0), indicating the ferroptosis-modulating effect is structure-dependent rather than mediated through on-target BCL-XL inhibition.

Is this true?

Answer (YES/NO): NO